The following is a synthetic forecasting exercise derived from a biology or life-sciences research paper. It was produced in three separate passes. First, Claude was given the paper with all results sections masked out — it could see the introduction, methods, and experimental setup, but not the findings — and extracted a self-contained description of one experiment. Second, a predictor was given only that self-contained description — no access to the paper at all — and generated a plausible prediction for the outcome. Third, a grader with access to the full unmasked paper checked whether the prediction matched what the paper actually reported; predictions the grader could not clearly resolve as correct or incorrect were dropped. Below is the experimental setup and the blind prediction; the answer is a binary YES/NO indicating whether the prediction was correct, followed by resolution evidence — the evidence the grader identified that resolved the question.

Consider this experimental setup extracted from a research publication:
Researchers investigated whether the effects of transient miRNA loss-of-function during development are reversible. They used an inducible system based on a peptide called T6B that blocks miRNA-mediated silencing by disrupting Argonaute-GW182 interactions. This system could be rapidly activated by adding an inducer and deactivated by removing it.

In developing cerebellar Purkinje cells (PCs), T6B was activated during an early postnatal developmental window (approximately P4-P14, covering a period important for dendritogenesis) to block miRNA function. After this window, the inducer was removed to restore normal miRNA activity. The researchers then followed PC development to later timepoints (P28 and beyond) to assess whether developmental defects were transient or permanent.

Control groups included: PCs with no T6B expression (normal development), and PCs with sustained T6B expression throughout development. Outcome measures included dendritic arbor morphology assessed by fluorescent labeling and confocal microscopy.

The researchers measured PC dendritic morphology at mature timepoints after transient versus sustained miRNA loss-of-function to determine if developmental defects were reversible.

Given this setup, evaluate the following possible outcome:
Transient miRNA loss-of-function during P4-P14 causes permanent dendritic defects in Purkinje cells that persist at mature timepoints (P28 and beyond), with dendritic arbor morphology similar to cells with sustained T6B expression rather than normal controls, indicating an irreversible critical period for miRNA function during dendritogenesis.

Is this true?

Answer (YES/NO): NO